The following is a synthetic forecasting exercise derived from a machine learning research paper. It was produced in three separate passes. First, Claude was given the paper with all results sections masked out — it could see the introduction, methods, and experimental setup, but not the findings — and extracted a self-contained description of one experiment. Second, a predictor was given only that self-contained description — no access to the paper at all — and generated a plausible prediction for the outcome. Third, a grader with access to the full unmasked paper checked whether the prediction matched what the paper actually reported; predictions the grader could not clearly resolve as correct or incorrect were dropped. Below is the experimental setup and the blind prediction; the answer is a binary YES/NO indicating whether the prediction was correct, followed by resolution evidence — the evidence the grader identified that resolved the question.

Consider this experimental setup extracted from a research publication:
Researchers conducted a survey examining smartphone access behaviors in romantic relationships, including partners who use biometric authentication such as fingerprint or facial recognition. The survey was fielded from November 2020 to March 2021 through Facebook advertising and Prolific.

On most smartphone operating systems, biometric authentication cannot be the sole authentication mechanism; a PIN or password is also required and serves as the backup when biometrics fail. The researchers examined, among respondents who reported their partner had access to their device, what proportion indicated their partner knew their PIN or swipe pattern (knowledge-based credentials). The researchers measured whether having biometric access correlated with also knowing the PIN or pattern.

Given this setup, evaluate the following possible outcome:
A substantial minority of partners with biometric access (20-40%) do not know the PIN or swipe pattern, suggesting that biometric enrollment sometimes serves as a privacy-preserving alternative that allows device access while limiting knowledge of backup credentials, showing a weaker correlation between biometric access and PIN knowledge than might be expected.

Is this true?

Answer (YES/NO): NO